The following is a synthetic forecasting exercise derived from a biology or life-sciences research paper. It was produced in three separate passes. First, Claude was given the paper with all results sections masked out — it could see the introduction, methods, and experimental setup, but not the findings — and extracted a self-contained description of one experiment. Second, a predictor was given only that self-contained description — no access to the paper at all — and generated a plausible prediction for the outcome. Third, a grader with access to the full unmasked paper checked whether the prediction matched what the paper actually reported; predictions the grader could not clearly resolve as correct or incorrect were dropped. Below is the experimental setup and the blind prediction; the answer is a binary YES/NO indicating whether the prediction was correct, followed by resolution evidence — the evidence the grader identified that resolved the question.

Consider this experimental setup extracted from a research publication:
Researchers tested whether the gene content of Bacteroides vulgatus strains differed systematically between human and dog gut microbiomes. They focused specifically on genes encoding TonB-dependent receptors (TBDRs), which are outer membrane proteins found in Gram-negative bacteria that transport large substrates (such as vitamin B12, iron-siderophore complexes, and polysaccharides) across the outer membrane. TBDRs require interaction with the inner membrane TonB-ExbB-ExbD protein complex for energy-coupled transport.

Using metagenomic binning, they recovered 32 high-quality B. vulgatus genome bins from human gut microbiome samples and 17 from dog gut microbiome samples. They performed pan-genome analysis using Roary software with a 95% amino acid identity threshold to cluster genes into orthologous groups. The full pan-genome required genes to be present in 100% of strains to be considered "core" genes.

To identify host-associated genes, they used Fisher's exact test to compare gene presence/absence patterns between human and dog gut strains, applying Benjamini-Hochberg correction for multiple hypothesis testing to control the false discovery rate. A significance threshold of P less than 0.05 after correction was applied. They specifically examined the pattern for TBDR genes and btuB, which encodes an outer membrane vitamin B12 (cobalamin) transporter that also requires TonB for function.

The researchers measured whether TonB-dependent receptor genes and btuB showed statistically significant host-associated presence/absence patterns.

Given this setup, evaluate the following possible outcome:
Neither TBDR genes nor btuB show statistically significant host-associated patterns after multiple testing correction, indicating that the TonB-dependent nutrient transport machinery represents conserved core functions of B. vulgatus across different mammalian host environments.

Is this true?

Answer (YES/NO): NO